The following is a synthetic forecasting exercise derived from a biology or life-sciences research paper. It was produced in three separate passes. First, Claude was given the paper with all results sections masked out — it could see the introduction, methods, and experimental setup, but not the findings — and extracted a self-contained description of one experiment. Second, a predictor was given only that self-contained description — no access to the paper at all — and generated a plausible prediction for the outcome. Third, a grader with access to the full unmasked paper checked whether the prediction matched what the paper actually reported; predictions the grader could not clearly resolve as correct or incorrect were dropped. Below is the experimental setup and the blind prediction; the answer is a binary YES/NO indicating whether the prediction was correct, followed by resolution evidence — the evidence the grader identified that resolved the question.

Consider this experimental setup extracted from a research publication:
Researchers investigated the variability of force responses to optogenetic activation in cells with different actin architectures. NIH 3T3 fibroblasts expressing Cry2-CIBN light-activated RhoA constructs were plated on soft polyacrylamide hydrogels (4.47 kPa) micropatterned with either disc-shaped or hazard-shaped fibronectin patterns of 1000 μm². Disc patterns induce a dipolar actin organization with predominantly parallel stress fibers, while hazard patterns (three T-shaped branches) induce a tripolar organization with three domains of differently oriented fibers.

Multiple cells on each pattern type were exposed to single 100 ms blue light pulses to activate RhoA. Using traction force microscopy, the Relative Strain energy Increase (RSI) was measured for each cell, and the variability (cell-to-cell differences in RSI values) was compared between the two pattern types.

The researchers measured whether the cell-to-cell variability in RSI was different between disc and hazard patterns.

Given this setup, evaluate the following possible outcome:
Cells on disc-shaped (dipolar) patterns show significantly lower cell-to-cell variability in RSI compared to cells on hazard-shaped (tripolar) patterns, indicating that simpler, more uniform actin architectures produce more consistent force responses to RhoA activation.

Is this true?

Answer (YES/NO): NO